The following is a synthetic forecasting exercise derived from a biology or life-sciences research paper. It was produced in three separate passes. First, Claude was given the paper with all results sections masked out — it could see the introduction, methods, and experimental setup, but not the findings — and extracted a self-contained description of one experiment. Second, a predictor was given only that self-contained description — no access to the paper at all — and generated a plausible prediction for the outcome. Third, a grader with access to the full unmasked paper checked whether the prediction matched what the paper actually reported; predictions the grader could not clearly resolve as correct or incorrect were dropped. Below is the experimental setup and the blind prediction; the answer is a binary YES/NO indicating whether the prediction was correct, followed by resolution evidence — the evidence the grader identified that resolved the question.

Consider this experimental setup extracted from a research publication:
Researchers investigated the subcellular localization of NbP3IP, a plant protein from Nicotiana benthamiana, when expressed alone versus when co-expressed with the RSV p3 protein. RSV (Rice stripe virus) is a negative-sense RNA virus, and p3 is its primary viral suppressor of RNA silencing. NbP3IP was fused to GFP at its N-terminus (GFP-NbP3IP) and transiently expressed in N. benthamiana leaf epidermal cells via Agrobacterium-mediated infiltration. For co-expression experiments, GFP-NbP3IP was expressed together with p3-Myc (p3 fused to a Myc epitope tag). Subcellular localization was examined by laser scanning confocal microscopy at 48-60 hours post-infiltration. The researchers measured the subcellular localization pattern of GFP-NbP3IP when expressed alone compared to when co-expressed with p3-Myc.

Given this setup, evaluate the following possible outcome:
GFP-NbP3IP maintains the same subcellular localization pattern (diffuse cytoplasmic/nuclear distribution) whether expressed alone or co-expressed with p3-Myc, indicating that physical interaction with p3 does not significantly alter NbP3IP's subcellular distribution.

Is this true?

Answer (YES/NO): YES